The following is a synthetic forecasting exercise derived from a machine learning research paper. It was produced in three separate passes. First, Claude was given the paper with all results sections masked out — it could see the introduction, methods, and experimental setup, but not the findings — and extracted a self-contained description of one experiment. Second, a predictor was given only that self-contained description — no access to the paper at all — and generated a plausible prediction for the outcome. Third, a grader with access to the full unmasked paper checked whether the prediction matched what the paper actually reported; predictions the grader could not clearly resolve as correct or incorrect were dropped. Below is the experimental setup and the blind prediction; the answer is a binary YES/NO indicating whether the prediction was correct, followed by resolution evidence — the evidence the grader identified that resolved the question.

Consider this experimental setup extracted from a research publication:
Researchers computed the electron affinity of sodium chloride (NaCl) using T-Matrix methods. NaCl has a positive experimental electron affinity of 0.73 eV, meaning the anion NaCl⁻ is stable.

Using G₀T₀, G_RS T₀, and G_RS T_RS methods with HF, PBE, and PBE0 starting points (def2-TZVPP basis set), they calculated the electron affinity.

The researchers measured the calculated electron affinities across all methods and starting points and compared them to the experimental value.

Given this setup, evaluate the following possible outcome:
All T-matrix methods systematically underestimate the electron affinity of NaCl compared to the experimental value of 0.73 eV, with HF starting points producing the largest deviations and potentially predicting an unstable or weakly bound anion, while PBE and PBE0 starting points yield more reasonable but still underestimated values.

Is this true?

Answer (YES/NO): NO